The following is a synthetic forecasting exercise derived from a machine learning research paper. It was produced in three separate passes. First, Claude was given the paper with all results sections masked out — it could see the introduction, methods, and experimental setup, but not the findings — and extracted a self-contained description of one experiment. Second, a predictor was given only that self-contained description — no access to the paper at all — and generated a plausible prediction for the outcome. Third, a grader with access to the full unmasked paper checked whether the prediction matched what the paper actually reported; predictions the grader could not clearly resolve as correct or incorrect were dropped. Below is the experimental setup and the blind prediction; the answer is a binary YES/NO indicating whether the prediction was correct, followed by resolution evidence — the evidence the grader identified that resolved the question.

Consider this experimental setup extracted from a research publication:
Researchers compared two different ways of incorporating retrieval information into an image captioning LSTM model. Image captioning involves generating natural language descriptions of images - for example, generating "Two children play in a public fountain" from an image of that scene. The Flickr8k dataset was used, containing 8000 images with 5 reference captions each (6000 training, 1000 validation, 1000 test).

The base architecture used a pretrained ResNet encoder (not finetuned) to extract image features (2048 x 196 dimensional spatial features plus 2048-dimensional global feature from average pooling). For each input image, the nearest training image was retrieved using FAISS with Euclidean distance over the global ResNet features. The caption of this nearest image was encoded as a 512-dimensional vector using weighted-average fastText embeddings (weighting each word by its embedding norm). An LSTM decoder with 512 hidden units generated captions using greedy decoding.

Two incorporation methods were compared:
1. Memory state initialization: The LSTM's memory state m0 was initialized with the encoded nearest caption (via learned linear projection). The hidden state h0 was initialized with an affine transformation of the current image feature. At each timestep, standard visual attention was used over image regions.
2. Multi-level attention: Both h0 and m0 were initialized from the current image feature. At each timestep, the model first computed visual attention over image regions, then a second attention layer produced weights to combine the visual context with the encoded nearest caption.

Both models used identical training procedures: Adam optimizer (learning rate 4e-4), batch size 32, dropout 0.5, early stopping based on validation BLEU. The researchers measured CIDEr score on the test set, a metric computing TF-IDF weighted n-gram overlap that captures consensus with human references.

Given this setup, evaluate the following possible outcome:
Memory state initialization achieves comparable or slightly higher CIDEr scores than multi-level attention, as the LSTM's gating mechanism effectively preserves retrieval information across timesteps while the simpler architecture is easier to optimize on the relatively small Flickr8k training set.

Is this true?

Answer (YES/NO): NO